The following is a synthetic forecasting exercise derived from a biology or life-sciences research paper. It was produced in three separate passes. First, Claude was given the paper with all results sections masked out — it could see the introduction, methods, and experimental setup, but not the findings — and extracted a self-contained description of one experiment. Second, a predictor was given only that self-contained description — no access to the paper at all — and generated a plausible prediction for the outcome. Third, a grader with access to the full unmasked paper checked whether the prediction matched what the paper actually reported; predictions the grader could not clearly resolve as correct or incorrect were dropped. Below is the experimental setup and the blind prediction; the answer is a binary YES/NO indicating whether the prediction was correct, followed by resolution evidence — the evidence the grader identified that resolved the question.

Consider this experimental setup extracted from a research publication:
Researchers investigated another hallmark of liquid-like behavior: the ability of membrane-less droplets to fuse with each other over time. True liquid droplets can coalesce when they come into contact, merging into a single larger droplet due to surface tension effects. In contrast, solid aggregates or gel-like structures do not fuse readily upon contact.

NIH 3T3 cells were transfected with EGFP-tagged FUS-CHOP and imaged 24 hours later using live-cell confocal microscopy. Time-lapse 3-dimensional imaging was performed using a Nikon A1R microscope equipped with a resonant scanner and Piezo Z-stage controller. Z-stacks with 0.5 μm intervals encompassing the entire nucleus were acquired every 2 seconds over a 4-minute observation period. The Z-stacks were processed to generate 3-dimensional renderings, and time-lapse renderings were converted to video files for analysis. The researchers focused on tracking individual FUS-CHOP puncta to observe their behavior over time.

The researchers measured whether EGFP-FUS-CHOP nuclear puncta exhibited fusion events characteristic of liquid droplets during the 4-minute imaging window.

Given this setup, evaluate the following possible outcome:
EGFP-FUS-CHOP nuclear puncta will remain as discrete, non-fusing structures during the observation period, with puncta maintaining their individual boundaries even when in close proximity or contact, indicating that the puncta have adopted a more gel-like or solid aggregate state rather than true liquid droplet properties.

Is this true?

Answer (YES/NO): NO